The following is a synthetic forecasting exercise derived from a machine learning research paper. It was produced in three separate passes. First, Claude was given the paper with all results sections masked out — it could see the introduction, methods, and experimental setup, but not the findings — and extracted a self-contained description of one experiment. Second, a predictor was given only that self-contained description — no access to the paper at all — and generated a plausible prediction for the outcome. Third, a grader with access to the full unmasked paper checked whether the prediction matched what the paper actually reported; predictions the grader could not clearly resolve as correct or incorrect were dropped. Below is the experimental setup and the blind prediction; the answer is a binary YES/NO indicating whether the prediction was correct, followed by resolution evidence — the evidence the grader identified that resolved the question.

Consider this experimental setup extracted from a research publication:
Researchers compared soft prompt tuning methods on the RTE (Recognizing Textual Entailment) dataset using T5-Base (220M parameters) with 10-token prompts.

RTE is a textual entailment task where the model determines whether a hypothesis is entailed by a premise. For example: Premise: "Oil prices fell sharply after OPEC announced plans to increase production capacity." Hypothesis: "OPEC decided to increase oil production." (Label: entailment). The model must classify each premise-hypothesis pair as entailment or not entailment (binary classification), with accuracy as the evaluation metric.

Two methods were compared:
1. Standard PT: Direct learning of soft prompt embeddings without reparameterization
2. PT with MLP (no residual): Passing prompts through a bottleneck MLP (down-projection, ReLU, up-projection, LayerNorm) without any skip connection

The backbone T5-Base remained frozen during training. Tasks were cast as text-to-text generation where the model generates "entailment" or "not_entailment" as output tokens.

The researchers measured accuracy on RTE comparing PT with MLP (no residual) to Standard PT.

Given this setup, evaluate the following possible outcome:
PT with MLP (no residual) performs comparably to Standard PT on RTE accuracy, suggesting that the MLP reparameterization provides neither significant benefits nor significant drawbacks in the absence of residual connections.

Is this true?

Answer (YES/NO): NO